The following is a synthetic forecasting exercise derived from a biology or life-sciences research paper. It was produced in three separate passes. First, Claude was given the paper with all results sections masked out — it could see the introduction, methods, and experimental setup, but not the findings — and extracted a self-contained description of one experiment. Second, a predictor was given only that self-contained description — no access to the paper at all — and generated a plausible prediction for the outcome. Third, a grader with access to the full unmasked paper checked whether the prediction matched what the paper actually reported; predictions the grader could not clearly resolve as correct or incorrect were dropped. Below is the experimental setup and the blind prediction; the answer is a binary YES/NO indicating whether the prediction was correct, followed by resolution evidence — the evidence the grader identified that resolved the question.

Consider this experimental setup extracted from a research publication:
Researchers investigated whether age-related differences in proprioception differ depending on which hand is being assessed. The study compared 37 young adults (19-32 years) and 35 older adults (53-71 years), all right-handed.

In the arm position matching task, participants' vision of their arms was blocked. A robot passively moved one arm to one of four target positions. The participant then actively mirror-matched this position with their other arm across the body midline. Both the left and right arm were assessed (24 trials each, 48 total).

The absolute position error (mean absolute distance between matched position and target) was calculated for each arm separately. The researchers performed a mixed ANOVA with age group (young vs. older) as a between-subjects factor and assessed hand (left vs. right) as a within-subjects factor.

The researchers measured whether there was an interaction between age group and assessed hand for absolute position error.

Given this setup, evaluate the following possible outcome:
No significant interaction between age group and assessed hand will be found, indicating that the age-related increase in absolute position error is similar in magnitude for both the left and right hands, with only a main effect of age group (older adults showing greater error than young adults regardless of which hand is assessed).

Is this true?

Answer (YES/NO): YES